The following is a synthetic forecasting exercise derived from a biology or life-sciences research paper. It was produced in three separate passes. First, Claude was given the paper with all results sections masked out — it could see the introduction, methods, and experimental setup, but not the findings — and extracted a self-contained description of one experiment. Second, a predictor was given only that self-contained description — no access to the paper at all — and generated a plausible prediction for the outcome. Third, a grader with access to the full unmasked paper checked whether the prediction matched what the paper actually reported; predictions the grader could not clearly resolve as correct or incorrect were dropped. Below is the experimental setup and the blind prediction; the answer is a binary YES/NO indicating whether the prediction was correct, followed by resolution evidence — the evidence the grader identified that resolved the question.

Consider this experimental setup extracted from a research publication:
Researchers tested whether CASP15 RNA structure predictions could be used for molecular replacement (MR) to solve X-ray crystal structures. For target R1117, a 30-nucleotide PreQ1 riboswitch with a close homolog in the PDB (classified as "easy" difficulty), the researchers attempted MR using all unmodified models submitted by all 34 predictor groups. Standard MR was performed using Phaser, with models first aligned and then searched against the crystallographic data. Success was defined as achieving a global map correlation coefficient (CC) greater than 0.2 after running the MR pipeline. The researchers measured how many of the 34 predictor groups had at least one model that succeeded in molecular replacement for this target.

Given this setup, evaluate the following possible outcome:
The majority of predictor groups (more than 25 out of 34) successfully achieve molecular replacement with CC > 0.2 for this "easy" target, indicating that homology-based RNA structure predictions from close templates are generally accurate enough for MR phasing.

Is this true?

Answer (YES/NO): NO